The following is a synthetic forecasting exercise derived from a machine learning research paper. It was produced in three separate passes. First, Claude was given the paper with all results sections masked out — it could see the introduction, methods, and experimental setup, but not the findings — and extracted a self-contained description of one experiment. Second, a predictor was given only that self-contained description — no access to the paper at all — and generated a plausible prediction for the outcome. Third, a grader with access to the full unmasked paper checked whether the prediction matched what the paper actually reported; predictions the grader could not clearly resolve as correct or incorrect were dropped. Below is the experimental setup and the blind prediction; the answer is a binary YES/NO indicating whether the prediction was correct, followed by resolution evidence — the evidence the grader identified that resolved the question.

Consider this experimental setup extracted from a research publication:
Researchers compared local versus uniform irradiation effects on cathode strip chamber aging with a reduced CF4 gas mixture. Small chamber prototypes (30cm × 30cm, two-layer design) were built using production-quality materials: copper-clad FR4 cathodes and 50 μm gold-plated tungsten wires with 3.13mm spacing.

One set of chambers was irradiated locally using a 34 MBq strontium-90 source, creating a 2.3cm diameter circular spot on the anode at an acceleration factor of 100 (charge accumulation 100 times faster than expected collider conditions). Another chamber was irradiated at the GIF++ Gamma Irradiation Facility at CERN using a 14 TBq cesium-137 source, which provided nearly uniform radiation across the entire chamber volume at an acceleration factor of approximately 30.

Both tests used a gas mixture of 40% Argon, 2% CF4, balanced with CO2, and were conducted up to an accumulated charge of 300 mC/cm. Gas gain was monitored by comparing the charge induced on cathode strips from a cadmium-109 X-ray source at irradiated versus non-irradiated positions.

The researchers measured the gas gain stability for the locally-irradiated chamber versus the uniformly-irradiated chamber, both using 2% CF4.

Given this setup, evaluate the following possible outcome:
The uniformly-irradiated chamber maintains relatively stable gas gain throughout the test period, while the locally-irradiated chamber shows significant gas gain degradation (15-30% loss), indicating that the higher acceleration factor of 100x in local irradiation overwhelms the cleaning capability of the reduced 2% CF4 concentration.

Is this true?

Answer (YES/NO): NO